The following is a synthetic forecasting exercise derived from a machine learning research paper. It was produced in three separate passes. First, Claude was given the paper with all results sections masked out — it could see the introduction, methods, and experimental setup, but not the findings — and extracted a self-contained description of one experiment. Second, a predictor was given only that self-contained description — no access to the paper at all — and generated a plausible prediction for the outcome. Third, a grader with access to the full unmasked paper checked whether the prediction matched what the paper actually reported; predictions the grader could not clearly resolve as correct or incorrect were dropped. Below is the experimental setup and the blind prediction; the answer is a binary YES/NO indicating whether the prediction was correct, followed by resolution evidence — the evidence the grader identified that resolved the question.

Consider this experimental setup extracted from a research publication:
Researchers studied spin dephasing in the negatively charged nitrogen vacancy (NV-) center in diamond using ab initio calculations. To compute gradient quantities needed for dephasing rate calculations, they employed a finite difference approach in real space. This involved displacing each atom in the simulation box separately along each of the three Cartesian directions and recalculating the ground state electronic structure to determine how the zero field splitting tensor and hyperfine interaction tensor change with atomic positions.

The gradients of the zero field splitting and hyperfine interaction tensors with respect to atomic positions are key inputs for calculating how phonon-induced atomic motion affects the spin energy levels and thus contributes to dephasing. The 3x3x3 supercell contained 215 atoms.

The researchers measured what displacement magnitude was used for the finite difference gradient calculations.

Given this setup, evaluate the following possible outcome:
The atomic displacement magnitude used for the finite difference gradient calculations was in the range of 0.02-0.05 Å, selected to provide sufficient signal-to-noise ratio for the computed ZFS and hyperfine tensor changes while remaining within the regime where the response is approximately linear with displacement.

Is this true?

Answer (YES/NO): NO